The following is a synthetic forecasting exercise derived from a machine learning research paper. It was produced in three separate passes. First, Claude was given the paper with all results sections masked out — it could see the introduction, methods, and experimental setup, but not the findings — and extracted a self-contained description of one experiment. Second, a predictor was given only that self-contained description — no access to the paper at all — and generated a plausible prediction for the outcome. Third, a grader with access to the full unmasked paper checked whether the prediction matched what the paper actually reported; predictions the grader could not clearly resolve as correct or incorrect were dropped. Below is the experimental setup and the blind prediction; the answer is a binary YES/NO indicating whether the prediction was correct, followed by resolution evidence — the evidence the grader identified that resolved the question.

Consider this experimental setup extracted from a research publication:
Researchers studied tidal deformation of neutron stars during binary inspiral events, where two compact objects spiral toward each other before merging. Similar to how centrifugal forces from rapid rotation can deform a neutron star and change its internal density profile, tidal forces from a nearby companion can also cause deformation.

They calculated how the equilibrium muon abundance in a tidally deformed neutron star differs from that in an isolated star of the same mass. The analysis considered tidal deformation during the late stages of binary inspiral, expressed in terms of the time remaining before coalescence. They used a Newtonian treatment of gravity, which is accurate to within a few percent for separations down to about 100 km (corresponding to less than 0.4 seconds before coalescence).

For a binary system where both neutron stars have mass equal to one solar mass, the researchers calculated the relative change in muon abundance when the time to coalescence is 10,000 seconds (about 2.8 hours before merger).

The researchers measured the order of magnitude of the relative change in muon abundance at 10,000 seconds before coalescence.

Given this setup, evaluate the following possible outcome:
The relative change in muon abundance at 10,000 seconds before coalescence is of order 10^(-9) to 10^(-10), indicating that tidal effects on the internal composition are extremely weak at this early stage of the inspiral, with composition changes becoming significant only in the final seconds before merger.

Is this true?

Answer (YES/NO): NO